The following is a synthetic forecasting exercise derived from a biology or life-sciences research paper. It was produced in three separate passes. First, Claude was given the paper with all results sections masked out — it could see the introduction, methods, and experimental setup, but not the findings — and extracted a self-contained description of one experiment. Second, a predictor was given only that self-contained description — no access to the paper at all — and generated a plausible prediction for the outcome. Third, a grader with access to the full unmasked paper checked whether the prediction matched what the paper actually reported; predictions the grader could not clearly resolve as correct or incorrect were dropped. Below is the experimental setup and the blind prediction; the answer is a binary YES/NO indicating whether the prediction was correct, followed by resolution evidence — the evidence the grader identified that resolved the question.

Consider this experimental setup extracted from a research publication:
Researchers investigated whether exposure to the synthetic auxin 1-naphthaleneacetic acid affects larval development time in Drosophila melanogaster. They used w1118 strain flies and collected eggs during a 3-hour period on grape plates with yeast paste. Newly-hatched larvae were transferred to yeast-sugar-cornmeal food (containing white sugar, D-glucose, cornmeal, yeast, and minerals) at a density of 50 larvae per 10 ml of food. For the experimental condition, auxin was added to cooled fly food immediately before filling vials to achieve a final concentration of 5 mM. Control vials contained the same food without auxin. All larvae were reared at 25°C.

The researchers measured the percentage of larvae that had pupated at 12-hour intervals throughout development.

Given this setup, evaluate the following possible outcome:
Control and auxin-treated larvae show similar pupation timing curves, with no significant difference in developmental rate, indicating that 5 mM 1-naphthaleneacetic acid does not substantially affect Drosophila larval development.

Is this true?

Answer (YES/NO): NO